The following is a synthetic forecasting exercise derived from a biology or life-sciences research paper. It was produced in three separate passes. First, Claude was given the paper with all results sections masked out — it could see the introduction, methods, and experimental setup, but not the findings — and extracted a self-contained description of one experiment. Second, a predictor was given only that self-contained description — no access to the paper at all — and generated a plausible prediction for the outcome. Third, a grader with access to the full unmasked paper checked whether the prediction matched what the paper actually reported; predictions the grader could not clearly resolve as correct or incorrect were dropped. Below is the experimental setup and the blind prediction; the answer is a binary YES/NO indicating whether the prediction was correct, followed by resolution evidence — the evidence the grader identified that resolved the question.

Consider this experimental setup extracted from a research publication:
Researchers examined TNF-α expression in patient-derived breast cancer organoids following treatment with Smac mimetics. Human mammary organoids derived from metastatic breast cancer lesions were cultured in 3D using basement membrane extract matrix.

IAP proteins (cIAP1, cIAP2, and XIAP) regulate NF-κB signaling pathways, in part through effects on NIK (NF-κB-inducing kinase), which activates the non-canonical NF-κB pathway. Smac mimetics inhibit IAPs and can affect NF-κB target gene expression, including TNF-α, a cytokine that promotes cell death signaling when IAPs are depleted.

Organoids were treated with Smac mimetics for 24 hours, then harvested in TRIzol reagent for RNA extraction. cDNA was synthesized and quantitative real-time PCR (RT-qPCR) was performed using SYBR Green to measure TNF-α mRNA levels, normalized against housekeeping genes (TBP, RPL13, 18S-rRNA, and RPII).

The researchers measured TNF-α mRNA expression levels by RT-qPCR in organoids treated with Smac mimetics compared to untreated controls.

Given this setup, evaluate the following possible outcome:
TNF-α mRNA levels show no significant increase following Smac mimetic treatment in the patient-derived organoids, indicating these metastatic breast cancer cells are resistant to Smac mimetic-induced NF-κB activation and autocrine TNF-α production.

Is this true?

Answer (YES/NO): NO